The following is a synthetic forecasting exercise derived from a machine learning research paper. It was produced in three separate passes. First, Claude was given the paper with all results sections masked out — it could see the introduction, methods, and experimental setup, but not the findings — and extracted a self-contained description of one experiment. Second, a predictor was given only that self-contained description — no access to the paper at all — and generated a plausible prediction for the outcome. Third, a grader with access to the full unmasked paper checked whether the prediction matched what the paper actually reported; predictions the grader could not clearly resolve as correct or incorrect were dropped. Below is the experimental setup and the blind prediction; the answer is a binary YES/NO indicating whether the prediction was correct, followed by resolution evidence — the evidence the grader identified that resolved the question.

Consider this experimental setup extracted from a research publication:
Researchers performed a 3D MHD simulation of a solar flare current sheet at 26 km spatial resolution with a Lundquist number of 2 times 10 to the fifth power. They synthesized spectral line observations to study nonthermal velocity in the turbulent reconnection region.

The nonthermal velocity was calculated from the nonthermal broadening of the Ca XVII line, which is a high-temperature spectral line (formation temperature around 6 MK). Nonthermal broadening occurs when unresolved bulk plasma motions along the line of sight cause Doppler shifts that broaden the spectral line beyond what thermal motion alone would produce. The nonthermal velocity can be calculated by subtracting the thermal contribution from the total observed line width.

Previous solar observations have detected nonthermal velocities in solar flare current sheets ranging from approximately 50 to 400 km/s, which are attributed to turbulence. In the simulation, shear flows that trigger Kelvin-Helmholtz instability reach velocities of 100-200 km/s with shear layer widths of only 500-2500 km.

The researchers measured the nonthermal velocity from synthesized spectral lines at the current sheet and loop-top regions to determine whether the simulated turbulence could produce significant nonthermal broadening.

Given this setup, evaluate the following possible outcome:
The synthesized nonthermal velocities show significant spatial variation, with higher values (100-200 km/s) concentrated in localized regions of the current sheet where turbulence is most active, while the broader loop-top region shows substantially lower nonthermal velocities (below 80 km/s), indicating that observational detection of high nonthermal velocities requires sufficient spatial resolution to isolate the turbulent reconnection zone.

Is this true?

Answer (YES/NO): NO